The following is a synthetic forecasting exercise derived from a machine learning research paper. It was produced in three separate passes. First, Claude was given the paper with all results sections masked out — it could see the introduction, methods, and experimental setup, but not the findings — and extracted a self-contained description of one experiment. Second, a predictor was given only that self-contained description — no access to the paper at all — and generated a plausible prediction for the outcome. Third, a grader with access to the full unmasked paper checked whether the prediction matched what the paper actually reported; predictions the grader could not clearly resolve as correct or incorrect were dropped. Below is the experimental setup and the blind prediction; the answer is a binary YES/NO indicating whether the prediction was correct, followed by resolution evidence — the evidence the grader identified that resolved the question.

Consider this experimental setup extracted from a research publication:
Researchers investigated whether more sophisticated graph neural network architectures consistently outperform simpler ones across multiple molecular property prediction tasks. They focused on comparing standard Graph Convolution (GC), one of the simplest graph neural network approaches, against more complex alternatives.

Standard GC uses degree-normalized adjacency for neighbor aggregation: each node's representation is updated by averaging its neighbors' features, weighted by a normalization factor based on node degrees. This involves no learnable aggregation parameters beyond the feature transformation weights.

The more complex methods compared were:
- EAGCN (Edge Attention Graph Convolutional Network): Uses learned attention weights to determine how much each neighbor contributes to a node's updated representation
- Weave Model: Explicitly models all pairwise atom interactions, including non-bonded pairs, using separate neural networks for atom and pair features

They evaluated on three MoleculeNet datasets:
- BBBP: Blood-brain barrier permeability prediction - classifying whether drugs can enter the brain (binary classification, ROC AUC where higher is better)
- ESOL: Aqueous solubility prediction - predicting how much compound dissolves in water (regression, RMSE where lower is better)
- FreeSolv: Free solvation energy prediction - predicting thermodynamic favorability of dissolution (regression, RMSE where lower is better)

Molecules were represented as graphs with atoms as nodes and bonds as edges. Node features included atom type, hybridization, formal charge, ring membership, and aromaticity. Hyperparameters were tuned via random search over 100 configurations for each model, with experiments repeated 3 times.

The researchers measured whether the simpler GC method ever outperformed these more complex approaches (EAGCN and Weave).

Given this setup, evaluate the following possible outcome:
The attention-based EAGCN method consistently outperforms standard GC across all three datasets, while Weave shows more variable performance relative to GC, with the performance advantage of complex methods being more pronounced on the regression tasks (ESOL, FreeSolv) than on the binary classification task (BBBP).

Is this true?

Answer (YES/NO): NO